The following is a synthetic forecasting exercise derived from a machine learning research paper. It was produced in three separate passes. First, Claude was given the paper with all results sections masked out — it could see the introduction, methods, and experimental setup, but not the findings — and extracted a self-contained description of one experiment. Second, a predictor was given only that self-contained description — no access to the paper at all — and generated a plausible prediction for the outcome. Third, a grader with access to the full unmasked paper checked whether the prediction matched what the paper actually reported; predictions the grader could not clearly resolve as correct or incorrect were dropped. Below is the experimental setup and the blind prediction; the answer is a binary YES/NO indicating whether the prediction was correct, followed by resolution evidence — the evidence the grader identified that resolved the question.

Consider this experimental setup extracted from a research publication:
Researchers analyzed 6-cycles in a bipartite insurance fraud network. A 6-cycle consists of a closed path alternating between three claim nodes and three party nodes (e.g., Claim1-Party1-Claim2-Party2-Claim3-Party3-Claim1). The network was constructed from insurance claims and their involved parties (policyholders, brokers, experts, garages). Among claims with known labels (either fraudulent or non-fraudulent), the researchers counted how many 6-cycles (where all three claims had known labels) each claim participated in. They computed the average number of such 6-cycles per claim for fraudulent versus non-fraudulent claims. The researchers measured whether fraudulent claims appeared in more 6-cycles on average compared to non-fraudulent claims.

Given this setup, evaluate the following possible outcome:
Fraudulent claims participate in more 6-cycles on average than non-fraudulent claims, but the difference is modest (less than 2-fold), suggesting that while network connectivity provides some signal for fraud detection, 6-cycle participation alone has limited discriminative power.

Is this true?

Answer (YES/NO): YES